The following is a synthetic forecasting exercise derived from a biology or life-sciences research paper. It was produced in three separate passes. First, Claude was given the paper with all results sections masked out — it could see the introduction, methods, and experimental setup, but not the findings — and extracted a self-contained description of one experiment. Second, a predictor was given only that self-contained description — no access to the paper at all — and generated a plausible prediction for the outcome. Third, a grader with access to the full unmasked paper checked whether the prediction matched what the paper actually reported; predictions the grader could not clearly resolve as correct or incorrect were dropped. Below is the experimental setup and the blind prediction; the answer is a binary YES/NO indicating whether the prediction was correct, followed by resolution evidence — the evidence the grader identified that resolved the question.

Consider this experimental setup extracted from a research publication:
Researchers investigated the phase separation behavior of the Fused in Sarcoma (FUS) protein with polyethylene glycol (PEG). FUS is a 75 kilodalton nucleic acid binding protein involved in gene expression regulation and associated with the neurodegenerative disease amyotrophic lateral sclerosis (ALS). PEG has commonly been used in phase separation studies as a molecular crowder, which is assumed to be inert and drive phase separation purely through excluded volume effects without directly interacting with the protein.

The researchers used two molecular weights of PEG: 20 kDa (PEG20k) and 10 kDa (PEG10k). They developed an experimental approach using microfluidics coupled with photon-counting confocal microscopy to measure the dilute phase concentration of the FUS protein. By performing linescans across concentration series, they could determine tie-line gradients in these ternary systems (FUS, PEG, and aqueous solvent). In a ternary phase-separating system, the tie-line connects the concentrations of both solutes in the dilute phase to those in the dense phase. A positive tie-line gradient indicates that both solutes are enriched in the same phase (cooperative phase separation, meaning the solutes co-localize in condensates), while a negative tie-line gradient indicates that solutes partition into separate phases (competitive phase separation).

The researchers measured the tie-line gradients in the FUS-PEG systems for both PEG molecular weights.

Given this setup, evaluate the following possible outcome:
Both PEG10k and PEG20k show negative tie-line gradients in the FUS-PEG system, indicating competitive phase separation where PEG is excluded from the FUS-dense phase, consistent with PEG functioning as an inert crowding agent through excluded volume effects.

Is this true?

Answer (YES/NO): NO